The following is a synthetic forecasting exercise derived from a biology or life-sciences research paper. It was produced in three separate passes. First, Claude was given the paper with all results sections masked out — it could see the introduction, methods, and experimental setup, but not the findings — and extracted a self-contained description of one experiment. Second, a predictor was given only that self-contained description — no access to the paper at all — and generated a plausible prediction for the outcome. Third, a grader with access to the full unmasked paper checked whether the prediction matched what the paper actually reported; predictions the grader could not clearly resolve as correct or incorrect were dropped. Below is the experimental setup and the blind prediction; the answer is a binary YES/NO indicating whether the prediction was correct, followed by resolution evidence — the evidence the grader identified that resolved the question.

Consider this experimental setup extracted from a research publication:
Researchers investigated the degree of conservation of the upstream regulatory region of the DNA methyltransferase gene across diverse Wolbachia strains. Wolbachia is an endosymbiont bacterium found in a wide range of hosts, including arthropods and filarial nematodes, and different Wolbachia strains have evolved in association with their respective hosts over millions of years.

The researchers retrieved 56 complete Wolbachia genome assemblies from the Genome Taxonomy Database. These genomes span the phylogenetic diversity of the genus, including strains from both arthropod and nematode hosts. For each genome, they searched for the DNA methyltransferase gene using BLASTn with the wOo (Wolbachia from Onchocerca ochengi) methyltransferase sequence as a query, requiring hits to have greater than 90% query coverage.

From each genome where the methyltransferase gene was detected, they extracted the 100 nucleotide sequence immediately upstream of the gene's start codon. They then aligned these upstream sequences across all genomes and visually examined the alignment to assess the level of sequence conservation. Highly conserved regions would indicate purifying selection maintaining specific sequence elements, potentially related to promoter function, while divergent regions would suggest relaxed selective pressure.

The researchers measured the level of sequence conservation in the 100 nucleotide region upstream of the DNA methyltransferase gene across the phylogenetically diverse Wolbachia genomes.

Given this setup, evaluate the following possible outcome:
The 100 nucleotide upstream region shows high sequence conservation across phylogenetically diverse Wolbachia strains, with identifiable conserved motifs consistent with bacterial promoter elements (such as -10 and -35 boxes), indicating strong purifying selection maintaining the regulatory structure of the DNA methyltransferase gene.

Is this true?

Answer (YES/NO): NO